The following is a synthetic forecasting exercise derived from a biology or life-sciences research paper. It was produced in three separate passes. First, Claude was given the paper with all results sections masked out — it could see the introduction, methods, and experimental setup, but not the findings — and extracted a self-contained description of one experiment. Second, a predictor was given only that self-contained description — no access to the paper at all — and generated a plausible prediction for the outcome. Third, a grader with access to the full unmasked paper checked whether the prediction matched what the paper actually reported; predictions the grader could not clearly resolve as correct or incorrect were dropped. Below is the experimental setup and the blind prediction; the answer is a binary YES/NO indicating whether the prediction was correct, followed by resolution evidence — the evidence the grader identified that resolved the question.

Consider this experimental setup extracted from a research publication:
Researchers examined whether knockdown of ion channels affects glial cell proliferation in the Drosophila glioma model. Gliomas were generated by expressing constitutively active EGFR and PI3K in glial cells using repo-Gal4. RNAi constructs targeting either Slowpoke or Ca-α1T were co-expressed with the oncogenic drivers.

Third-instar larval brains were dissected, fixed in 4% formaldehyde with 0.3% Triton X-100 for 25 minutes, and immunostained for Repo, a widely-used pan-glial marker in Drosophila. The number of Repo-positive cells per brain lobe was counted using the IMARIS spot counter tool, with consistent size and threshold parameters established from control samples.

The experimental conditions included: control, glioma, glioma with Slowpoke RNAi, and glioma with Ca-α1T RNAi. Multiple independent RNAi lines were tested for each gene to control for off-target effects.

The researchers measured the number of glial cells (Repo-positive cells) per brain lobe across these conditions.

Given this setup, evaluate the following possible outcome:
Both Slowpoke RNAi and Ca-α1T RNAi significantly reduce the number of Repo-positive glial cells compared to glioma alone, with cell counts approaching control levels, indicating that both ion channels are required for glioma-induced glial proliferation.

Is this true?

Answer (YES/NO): YES